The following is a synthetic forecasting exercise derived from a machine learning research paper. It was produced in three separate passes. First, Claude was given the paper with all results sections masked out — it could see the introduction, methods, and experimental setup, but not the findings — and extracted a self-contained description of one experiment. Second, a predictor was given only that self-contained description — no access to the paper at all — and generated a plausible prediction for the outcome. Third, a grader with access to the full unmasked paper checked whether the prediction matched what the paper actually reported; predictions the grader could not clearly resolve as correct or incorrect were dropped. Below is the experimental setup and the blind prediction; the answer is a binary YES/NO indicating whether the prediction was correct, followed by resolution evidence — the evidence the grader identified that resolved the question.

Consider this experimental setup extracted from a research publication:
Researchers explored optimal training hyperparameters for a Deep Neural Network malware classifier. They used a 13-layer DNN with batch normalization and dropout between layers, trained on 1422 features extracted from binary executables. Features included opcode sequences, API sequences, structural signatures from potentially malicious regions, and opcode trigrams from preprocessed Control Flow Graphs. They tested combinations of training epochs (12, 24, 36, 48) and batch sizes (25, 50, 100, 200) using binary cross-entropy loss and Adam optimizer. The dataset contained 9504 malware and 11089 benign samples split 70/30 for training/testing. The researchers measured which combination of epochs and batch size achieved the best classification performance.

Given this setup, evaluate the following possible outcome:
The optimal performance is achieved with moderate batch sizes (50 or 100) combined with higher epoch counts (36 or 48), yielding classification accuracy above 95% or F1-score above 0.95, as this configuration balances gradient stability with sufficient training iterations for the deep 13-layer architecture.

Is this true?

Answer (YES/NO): NO